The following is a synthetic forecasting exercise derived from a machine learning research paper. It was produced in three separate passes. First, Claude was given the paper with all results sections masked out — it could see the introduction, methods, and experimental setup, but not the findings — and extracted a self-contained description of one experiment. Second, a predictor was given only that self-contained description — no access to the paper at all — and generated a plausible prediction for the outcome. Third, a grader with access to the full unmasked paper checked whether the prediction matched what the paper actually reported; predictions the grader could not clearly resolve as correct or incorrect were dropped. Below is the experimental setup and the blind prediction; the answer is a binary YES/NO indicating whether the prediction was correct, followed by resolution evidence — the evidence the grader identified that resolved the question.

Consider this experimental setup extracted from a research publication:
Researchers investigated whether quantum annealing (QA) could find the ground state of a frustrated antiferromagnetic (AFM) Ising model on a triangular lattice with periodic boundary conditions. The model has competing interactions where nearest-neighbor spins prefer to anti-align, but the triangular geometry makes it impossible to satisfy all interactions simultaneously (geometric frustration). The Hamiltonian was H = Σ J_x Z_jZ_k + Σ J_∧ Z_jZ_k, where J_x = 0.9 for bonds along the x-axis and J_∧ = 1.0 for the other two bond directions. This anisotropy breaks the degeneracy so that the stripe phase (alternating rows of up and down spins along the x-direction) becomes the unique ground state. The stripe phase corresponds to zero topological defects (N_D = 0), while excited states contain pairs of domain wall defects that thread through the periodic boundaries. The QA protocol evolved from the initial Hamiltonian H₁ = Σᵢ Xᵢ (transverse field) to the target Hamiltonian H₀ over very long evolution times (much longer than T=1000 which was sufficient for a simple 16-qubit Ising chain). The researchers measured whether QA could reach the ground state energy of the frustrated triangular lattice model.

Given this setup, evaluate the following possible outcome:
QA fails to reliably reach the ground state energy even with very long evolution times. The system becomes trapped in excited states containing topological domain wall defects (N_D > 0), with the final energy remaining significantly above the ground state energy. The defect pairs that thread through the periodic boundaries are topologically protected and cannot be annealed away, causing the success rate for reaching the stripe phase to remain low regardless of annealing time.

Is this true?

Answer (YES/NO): YES